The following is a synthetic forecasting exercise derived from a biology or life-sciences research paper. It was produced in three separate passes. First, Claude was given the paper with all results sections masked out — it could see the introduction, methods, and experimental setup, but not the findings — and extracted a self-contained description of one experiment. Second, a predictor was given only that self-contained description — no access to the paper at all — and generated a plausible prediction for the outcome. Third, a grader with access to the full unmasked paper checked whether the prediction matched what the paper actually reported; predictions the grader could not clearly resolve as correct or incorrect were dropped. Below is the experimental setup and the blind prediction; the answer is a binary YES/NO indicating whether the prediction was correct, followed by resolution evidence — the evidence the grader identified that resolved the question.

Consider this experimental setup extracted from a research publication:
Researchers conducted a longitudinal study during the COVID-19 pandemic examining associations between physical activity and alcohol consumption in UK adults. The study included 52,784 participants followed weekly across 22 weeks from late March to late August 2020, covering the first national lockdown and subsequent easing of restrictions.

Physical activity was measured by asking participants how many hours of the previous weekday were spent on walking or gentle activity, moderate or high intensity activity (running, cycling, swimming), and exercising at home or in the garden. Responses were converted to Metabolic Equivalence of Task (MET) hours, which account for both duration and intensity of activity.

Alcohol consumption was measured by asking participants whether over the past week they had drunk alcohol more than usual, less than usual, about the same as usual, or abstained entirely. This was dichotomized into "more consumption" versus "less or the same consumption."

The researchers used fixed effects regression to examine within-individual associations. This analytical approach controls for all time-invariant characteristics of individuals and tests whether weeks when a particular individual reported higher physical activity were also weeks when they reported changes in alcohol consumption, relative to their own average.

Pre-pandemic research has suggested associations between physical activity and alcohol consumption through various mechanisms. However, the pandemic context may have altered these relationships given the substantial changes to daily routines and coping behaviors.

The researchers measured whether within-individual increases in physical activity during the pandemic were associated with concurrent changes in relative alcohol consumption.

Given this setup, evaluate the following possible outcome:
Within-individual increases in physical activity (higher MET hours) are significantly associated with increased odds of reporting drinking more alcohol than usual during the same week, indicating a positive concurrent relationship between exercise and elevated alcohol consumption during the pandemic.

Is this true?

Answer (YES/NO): YES